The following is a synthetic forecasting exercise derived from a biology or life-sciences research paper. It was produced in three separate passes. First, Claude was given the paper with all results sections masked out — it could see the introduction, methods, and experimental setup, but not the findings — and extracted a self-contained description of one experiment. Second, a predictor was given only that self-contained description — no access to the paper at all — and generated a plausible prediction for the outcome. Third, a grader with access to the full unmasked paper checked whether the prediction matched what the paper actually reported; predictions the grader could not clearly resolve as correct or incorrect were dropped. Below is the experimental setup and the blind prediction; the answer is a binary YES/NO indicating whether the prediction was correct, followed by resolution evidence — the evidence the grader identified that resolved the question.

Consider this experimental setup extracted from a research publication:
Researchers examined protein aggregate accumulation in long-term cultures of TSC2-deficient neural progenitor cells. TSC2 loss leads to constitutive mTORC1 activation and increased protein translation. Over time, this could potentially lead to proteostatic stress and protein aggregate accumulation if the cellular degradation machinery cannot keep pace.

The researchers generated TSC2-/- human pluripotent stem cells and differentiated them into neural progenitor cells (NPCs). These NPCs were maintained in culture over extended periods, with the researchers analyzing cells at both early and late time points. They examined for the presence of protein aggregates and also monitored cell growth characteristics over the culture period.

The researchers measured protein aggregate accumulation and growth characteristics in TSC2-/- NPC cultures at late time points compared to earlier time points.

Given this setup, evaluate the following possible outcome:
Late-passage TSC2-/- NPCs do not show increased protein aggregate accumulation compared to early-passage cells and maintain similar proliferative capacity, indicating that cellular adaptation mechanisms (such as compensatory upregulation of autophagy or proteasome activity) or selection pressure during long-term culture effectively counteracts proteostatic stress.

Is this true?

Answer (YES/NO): NO